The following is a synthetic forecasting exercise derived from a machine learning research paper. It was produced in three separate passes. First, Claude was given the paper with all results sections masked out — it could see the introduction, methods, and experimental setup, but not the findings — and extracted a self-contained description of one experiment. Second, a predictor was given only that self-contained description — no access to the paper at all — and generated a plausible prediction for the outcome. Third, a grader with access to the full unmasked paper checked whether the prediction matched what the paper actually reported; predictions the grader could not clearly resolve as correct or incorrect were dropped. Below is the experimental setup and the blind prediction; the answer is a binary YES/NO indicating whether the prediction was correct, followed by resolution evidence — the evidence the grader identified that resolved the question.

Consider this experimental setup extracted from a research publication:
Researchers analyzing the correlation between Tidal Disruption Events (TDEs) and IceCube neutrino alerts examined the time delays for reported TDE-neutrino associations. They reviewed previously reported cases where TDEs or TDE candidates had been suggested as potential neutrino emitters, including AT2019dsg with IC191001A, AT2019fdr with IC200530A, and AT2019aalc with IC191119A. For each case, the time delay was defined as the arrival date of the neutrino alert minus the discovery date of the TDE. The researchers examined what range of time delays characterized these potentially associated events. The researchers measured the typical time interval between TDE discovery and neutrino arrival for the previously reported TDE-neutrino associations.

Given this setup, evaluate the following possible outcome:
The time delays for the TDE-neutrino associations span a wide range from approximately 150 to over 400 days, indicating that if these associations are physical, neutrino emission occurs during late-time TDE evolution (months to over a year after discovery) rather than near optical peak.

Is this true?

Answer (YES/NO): NO